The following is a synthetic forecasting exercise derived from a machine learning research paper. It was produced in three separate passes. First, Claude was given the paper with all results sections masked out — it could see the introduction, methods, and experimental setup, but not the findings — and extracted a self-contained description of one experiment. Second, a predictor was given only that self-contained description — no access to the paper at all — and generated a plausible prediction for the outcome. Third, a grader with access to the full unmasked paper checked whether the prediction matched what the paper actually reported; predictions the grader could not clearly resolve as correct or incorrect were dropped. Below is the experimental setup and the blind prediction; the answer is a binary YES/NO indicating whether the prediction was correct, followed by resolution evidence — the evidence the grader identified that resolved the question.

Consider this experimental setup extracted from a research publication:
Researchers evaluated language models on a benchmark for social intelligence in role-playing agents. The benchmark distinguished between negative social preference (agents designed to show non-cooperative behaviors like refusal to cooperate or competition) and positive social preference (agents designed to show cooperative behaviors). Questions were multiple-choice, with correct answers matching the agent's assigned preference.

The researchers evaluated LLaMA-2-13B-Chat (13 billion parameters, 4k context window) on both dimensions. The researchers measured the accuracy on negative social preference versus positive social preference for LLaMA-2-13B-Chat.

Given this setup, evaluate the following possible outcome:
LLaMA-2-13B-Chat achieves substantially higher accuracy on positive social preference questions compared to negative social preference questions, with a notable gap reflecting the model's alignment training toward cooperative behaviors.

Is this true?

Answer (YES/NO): YES